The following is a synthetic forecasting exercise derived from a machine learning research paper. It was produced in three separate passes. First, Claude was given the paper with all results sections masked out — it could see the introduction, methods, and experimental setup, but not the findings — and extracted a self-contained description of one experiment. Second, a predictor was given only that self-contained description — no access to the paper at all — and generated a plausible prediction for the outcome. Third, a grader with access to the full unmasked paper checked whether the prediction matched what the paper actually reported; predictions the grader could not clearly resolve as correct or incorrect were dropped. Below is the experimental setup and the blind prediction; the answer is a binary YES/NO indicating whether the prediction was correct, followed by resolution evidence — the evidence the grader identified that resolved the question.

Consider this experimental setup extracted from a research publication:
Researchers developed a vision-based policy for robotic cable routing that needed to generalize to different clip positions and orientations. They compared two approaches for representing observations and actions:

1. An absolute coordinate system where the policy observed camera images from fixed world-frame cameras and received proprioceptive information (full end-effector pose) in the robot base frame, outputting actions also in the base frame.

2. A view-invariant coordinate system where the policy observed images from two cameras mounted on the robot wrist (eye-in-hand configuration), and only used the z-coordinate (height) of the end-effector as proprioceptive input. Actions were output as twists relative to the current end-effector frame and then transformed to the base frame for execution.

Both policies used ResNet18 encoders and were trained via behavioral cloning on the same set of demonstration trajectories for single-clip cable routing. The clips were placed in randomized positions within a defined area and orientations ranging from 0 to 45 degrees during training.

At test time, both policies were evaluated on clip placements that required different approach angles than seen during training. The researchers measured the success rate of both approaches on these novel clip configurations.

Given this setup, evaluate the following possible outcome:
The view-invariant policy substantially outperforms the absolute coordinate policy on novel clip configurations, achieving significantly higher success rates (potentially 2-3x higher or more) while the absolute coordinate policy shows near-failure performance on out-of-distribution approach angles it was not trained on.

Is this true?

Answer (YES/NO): YES